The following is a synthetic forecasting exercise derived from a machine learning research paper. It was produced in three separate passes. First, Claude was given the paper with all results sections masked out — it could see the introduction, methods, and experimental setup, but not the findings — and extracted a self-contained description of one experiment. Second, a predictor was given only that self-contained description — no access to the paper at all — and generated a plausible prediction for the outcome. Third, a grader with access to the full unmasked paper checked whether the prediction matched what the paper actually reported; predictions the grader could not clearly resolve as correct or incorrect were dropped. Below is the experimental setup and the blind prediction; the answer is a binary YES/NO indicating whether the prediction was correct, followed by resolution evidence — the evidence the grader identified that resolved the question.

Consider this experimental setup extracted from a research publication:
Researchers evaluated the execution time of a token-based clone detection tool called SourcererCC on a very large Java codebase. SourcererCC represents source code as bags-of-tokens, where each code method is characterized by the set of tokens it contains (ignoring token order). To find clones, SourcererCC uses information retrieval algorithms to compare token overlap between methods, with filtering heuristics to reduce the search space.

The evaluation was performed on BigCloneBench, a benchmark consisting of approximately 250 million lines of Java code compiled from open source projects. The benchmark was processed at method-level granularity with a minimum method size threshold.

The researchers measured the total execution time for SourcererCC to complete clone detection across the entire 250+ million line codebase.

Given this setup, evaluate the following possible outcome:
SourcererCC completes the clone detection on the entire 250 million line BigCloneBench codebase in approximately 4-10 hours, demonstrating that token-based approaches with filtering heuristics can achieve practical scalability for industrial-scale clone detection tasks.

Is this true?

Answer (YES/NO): NO